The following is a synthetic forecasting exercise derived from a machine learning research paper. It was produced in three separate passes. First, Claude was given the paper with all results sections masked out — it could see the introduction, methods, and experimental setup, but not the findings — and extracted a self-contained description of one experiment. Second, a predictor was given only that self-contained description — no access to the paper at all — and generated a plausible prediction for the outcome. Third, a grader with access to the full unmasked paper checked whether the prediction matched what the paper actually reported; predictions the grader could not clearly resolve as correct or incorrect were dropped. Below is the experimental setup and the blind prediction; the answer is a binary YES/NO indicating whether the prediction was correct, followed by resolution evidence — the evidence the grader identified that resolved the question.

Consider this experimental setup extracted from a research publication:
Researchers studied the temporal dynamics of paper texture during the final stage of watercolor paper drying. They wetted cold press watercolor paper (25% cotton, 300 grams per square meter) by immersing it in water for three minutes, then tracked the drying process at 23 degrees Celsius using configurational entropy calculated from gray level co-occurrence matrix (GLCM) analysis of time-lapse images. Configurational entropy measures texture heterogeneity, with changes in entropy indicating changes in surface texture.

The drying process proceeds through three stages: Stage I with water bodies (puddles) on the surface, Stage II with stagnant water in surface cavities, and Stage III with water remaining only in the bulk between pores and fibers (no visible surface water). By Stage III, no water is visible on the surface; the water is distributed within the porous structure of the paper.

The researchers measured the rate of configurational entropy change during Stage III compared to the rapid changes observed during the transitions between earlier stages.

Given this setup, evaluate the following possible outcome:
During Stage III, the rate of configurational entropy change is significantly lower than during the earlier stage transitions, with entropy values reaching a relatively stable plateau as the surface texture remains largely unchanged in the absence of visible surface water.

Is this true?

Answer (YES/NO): NO